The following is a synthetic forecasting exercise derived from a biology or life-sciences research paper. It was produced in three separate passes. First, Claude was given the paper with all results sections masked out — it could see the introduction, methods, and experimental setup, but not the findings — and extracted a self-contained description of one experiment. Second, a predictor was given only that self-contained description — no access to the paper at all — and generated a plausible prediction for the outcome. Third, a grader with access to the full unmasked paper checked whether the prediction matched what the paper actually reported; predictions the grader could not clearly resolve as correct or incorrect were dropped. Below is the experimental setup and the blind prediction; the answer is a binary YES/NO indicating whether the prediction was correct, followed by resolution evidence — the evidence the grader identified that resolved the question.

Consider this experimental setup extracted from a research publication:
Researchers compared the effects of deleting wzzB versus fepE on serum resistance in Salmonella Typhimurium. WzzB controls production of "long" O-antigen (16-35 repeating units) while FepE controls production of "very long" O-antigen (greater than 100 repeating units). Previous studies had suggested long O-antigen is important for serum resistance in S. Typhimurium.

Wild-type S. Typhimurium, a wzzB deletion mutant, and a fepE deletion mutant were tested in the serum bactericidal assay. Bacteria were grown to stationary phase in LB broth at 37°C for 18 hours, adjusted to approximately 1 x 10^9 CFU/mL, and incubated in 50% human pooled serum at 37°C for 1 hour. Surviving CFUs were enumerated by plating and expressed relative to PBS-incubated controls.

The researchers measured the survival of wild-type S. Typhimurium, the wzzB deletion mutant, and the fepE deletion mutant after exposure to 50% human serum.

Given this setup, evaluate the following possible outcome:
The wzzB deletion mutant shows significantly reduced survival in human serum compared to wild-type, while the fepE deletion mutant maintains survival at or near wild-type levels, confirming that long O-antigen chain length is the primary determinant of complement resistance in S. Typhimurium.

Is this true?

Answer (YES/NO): YES